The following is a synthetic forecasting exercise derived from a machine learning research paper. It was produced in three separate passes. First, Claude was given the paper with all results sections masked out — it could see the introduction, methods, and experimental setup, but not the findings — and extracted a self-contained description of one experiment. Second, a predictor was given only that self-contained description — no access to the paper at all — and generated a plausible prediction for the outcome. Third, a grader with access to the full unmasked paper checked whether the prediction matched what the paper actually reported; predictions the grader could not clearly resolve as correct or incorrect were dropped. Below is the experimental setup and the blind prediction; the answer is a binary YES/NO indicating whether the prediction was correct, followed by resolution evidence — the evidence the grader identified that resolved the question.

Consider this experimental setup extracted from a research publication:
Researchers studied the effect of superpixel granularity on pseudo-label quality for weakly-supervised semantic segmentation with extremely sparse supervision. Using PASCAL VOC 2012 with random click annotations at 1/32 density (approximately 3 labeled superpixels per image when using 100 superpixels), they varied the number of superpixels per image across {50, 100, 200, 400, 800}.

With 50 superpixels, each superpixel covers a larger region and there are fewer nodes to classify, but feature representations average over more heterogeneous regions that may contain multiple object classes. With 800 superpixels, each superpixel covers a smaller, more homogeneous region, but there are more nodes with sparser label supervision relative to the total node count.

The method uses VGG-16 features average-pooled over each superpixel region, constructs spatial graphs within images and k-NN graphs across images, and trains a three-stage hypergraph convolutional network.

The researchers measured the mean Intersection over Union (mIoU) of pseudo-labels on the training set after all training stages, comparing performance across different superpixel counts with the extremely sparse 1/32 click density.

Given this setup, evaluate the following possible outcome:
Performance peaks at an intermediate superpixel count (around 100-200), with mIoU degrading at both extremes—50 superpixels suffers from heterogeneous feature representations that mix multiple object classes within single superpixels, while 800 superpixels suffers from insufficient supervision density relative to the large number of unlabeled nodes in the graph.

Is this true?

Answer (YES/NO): NO